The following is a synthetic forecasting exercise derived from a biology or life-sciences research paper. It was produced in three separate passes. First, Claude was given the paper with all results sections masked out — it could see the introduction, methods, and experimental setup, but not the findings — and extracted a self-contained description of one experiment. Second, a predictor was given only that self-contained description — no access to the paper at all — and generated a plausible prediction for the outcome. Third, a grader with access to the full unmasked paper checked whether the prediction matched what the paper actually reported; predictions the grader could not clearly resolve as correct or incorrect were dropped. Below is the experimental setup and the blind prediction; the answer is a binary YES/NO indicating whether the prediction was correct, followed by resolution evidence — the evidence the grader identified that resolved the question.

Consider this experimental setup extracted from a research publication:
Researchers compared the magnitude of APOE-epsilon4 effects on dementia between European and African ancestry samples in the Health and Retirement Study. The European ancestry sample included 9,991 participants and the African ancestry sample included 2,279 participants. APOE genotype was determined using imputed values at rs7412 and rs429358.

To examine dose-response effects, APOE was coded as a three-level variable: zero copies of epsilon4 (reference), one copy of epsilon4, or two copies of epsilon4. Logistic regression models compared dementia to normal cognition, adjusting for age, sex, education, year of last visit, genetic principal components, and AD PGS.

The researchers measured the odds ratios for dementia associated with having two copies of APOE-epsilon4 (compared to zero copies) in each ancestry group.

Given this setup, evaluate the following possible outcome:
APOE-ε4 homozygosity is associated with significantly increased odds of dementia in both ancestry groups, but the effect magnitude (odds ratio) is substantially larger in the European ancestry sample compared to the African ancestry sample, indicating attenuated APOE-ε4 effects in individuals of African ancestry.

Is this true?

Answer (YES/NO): NO